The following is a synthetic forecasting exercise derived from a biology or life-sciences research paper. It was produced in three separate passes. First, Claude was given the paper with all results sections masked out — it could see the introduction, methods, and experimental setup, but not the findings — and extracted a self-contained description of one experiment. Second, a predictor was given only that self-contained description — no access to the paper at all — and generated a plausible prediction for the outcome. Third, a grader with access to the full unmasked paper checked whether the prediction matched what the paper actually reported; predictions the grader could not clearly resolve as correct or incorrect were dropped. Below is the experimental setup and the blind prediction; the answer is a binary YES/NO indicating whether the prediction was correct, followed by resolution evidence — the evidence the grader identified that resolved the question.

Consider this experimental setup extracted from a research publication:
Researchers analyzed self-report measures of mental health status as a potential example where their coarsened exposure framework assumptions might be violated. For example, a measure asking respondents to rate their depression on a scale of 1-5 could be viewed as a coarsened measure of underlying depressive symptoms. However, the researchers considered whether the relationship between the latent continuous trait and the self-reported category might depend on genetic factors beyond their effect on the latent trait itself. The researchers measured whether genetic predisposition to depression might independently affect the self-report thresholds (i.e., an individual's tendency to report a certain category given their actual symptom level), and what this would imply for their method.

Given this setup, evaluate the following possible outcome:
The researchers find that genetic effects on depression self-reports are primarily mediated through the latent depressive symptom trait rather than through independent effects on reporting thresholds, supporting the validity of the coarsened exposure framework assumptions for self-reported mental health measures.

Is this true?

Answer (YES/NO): NO